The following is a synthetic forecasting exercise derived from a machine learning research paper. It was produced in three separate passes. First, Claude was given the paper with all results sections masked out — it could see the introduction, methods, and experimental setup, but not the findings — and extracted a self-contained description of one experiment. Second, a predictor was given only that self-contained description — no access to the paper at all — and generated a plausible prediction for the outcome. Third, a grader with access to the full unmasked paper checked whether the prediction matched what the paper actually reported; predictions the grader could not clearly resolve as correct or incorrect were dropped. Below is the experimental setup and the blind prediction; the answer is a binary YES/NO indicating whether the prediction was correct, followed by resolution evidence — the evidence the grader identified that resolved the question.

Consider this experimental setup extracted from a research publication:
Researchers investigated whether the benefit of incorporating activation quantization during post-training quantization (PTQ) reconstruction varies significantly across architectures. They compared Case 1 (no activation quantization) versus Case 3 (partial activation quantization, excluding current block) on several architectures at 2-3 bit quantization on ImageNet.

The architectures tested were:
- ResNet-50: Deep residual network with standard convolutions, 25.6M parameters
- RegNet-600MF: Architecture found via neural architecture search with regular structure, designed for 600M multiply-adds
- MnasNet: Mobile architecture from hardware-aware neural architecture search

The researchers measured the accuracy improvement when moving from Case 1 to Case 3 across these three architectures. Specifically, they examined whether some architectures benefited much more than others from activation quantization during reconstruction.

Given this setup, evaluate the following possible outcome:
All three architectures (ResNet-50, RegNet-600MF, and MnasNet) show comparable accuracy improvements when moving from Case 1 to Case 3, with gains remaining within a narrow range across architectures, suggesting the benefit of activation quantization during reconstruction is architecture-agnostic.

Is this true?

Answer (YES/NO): NO